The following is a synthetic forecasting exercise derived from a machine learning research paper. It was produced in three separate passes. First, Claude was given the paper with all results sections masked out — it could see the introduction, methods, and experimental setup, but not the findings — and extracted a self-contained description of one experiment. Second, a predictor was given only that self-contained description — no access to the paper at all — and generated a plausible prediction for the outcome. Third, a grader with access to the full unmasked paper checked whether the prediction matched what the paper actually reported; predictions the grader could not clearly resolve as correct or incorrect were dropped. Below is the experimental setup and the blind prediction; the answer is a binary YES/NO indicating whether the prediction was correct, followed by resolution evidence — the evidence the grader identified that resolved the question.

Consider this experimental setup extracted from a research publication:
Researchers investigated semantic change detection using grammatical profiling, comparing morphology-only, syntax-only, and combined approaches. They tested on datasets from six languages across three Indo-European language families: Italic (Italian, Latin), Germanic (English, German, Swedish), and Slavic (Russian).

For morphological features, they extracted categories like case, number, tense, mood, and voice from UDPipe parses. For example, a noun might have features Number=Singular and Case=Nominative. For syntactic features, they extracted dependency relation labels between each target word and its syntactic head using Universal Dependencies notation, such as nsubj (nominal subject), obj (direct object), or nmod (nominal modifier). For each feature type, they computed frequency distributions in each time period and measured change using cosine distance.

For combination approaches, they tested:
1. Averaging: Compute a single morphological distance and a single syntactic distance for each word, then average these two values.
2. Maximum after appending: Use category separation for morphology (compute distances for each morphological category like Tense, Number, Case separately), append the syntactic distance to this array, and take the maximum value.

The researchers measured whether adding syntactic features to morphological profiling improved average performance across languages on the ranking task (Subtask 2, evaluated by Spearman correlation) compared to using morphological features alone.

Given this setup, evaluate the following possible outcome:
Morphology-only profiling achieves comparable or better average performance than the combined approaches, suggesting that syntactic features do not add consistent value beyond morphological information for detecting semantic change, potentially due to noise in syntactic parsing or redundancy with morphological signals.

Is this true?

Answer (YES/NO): NO